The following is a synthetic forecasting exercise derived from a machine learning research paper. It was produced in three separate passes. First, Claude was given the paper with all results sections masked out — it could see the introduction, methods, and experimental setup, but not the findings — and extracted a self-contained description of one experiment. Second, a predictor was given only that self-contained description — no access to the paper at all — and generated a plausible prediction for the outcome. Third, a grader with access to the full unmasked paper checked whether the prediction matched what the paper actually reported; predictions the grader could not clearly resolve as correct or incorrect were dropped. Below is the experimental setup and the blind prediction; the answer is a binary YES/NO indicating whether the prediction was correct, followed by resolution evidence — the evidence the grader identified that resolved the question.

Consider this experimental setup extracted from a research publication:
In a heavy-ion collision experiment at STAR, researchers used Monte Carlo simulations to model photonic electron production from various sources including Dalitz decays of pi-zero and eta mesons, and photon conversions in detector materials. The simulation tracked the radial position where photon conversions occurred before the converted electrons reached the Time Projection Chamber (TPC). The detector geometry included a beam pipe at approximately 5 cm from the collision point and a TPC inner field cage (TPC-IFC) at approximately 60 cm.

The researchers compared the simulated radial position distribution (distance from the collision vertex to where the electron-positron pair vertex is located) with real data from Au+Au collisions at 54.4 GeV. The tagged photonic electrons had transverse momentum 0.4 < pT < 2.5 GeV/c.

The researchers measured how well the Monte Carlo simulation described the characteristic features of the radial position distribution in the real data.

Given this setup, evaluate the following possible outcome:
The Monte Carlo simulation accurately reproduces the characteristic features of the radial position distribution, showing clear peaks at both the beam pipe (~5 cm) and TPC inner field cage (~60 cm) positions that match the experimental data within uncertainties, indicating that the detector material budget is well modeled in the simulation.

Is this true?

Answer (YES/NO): YES